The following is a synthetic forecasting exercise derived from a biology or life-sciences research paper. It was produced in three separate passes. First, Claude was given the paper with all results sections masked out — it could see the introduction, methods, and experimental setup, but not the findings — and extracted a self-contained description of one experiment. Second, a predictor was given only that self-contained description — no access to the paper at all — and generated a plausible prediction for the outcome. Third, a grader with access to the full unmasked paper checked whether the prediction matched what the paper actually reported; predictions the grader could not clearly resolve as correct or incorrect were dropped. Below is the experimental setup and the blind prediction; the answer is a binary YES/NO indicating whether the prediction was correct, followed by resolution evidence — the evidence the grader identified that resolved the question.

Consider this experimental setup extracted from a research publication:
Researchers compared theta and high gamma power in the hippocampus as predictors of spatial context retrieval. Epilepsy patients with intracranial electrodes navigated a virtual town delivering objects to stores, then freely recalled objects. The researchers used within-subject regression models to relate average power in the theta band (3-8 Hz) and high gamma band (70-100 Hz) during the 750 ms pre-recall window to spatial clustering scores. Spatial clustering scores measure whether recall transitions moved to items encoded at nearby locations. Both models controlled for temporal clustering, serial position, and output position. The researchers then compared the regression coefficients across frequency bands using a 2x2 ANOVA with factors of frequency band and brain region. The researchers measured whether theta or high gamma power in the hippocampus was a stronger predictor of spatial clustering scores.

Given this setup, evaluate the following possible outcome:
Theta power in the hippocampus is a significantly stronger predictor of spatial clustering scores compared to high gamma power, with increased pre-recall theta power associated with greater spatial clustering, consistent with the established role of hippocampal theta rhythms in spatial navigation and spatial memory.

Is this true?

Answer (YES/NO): YES